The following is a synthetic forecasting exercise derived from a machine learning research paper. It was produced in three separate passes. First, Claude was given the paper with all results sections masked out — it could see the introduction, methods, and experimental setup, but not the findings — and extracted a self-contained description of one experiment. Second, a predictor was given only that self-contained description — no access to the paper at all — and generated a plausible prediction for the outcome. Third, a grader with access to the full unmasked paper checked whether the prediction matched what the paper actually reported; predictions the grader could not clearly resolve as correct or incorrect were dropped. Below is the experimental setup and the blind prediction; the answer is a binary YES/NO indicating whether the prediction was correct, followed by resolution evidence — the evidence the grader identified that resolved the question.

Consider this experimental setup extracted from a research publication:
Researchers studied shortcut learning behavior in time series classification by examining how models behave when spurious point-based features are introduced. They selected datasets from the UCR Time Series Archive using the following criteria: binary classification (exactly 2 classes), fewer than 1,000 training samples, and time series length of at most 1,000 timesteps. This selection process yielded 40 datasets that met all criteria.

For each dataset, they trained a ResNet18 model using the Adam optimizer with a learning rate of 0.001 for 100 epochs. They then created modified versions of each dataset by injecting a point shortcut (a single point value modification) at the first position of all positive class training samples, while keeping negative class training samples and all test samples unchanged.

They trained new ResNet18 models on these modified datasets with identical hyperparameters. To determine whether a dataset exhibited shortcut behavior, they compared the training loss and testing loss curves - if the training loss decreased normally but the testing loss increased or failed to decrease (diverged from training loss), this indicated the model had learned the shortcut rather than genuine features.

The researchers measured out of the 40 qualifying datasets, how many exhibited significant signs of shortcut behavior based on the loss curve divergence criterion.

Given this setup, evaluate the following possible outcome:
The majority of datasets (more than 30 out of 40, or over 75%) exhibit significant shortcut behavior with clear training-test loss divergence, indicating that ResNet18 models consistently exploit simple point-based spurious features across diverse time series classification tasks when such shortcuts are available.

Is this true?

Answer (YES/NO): NO